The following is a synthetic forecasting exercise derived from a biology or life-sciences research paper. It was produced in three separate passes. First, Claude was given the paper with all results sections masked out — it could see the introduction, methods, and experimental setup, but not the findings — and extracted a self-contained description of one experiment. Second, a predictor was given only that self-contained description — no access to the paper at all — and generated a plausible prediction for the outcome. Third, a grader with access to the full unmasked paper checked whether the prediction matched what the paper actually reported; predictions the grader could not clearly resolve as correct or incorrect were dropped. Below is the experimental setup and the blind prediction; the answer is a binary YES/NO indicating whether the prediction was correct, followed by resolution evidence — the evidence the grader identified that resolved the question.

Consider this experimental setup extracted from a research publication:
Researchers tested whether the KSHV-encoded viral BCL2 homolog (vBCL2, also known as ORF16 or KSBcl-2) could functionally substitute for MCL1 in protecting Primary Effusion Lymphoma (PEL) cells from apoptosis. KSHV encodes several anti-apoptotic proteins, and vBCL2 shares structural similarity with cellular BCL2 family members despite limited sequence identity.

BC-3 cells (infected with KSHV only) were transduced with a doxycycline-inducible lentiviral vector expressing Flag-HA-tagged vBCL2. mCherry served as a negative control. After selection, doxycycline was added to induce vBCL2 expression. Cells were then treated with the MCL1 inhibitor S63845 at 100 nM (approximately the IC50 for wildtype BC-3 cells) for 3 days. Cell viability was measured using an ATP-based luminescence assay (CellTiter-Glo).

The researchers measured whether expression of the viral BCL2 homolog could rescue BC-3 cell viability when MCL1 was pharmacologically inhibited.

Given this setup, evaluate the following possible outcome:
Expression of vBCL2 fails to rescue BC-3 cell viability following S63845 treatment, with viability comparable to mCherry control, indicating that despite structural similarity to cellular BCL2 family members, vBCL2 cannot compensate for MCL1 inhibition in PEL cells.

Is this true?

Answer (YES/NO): NO